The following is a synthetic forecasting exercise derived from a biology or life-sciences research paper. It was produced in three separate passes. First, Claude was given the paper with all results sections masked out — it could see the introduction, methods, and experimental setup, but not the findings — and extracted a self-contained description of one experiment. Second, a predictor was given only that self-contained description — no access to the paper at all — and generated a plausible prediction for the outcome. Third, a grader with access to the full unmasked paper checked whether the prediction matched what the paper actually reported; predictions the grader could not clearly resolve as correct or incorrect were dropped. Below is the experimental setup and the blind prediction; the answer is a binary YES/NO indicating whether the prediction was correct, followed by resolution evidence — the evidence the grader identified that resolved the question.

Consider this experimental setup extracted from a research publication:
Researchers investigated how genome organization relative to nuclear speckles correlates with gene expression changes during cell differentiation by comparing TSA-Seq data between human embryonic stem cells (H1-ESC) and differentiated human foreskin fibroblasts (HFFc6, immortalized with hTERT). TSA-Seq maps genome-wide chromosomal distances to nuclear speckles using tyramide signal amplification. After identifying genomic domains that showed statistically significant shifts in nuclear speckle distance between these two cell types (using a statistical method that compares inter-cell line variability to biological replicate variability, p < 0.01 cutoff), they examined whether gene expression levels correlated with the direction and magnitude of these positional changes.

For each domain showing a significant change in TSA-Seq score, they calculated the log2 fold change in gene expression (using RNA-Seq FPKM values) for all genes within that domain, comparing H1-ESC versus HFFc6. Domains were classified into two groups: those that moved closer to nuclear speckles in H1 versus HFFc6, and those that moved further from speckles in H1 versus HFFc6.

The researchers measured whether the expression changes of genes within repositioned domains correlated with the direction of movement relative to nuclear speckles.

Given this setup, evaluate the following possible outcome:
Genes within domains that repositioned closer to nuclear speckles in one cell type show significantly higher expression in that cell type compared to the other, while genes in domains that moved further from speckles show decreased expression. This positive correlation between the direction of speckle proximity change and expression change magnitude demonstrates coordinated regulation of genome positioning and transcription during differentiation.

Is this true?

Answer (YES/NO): YES